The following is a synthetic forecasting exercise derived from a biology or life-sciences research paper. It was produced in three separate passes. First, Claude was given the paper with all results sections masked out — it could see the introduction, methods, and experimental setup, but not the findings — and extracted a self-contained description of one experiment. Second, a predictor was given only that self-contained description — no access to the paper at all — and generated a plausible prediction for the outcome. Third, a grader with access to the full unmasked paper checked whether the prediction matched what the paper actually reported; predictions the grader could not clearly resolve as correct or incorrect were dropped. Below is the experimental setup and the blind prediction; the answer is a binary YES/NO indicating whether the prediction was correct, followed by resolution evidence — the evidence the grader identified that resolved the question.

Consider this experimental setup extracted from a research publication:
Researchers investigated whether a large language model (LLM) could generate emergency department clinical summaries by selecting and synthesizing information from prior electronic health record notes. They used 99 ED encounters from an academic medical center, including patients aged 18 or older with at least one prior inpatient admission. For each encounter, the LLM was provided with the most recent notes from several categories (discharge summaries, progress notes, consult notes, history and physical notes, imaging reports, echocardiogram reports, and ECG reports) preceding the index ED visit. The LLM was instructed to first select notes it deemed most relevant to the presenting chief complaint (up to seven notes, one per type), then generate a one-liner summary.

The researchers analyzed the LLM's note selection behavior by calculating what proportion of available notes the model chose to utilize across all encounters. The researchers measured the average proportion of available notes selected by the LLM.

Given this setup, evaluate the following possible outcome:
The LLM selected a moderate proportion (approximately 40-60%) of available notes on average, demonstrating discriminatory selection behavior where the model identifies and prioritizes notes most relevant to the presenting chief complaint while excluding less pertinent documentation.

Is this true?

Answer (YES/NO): YES